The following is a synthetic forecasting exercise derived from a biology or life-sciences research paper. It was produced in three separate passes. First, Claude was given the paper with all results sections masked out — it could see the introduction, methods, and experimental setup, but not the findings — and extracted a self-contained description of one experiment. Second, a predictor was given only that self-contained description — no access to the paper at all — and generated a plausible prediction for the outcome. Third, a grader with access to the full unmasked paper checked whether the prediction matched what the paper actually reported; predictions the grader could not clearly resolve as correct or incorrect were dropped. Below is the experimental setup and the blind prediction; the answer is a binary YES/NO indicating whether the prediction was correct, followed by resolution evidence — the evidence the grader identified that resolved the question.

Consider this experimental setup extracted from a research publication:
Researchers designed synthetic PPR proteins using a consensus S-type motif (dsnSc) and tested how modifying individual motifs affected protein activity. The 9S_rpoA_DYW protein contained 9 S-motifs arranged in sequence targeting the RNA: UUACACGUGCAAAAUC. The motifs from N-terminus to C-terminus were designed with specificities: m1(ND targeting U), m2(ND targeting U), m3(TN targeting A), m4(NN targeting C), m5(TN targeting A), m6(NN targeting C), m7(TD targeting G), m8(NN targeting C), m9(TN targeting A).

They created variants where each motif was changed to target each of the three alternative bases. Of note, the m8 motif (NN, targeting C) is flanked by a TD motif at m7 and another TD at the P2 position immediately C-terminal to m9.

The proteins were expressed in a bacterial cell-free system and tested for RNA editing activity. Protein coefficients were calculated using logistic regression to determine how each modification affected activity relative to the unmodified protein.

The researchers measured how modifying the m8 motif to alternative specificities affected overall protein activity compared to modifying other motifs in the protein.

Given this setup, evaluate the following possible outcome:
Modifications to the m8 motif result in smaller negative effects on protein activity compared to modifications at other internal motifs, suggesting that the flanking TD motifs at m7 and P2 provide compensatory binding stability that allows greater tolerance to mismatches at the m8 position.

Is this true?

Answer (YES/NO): YES